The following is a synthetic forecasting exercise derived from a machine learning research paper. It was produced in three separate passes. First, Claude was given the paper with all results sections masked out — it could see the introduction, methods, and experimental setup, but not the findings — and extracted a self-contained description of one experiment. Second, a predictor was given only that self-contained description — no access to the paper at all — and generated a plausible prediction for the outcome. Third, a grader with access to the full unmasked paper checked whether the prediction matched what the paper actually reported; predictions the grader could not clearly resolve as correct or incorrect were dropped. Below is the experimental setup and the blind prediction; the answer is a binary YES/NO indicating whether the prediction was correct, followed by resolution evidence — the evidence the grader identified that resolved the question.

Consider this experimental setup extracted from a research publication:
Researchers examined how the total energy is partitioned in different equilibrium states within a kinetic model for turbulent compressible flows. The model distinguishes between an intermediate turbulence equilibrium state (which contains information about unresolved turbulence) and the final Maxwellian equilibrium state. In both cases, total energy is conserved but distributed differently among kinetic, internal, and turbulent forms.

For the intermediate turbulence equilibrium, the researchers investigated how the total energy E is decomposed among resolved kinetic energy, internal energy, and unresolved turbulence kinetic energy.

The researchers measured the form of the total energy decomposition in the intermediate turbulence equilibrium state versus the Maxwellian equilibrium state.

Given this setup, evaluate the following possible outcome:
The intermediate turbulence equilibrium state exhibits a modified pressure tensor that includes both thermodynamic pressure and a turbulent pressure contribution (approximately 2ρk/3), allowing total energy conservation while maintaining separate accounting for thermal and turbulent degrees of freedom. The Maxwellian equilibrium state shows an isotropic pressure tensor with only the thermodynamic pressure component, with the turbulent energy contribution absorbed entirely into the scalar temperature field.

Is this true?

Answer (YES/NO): NO